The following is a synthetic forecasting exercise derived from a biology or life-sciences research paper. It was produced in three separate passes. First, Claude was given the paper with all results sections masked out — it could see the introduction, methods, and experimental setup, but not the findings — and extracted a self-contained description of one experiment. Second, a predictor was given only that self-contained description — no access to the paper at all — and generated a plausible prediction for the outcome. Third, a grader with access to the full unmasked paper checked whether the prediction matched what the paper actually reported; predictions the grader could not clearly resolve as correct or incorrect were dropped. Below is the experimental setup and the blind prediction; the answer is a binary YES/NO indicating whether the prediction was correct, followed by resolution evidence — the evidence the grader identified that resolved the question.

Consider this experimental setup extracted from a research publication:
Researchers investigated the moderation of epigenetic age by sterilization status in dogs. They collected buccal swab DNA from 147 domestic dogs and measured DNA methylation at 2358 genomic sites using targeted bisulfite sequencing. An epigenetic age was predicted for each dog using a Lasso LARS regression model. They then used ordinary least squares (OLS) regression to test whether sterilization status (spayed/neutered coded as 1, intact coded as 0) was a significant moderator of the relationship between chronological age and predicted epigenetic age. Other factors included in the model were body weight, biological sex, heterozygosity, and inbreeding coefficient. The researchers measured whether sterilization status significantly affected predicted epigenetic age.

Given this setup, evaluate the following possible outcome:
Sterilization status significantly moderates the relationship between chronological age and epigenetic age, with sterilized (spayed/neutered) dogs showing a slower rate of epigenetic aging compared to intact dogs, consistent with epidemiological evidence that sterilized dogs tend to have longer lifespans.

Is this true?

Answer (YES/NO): NO